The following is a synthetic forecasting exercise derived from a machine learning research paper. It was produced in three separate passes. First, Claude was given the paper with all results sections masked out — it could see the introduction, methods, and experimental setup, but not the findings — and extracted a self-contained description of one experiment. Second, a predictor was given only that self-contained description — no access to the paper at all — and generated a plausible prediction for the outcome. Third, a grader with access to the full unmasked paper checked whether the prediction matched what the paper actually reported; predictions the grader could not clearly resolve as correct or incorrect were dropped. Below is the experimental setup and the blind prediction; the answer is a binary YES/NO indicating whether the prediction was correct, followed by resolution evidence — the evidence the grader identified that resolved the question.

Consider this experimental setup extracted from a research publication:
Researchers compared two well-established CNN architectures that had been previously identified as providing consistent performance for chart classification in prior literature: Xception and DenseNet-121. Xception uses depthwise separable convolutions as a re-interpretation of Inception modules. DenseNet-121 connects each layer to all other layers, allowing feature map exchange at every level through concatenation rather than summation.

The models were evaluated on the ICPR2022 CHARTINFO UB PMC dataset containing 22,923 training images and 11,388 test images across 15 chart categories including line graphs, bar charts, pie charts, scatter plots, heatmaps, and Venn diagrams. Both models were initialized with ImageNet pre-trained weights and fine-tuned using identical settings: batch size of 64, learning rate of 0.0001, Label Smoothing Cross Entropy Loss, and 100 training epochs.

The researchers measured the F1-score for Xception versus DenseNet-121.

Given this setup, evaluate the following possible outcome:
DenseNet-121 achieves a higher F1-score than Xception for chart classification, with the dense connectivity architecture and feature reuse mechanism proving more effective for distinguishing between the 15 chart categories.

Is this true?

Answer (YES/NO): YES